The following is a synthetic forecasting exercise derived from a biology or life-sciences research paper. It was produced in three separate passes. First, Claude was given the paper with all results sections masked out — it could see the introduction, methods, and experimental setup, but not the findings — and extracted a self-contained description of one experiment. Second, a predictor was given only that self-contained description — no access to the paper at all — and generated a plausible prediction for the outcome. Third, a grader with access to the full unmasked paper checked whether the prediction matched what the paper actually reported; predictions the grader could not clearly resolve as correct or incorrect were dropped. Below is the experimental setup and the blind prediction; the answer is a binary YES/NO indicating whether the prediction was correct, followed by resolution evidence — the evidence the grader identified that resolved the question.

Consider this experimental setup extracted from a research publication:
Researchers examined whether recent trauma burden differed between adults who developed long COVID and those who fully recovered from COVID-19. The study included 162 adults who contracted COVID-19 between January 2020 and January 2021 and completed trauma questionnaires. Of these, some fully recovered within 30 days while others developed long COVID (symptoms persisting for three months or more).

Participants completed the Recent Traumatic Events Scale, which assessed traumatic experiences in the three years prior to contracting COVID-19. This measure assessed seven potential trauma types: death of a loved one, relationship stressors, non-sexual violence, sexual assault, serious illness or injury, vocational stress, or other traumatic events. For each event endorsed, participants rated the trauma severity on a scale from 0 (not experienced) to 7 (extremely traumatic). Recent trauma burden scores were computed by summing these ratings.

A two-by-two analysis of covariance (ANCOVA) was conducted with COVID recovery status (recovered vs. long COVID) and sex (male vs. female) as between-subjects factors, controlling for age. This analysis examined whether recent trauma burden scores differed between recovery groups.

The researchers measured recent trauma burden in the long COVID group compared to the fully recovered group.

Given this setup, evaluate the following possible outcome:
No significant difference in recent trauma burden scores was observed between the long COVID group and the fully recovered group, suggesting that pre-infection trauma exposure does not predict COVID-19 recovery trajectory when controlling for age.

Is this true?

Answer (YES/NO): YES